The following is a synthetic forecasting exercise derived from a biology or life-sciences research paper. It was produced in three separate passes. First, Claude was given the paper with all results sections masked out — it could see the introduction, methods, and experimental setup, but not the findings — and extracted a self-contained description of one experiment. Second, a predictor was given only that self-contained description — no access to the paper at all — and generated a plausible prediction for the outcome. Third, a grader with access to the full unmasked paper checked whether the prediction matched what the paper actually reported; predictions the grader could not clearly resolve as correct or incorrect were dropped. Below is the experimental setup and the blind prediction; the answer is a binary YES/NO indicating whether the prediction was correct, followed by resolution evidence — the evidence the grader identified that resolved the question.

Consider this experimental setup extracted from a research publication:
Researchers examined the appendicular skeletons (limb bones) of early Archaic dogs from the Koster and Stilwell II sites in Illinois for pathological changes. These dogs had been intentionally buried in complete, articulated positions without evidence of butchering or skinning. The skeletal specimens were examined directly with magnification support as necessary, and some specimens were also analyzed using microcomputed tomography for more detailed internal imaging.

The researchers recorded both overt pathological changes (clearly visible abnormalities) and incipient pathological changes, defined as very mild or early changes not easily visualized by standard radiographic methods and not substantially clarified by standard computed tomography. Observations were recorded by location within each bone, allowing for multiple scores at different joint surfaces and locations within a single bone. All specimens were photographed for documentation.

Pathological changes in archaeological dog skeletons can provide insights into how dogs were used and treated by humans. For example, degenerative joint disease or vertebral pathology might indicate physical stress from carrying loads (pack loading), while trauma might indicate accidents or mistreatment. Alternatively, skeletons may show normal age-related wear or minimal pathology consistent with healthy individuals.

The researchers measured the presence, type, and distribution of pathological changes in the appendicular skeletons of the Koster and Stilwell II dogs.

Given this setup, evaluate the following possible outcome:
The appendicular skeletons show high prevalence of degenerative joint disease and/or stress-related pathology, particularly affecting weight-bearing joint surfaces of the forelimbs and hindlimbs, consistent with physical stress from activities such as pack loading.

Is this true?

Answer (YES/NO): NO